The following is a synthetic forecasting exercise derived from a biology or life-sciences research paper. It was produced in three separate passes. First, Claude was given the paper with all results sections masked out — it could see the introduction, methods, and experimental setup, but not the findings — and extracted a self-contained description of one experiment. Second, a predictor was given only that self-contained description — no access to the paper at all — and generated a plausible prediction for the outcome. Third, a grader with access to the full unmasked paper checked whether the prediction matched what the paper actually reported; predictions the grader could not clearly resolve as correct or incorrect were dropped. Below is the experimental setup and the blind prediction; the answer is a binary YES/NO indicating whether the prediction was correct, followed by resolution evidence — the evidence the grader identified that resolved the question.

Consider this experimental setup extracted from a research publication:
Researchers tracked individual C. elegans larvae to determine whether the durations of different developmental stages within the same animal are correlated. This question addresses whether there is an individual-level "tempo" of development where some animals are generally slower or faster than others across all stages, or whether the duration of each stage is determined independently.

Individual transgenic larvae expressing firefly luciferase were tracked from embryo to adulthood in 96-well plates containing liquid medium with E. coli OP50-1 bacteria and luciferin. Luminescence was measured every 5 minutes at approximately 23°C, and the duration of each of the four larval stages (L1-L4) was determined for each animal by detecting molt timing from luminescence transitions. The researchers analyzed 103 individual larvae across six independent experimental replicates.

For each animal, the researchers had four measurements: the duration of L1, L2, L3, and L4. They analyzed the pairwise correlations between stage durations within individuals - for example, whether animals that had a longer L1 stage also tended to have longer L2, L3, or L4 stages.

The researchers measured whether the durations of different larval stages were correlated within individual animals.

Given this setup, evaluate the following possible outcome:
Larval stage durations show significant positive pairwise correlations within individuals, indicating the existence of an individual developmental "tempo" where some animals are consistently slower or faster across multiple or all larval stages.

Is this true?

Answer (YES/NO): NO